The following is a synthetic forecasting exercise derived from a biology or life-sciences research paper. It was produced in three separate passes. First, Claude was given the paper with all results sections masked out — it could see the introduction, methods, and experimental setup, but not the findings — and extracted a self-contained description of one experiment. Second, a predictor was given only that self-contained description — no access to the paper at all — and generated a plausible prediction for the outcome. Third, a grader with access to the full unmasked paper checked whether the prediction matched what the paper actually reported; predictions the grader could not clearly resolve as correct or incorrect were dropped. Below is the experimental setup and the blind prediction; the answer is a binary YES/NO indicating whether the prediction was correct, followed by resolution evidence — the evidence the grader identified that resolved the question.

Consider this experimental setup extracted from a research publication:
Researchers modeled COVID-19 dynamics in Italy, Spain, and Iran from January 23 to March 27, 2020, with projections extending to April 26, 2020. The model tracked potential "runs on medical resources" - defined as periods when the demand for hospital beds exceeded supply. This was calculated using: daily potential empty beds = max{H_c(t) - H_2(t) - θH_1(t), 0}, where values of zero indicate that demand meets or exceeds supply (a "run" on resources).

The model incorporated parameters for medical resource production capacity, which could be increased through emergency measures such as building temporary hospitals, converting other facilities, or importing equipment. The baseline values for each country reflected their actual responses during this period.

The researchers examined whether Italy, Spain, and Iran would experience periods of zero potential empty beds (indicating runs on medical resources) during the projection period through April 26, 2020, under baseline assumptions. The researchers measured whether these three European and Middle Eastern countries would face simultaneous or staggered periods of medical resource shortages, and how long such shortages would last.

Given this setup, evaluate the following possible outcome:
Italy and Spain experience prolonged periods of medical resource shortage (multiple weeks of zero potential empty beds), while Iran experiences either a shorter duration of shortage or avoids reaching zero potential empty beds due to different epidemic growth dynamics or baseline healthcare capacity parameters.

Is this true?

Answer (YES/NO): NO